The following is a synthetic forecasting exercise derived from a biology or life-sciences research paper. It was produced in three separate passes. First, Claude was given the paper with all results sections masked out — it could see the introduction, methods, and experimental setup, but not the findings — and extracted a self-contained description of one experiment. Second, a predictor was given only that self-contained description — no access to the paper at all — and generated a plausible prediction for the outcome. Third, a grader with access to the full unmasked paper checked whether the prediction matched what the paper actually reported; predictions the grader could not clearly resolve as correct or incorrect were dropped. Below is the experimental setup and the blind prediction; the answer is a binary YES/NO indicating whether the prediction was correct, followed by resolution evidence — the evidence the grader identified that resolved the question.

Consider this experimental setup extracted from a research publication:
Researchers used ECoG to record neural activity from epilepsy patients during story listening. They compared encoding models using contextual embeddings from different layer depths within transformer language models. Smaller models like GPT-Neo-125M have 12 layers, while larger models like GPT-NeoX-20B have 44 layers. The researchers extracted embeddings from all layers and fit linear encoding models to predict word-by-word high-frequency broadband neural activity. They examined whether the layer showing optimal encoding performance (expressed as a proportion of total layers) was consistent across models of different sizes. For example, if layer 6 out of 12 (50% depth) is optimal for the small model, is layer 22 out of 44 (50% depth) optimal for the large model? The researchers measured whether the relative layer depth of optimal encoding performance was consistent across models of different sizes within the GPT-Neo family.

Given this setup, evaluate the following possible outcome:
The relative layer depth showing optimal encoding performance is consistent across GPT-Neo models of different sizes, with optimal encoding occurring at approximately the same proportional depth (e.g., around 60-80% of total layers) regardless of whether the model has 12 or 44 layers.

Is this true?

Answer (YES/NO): NO